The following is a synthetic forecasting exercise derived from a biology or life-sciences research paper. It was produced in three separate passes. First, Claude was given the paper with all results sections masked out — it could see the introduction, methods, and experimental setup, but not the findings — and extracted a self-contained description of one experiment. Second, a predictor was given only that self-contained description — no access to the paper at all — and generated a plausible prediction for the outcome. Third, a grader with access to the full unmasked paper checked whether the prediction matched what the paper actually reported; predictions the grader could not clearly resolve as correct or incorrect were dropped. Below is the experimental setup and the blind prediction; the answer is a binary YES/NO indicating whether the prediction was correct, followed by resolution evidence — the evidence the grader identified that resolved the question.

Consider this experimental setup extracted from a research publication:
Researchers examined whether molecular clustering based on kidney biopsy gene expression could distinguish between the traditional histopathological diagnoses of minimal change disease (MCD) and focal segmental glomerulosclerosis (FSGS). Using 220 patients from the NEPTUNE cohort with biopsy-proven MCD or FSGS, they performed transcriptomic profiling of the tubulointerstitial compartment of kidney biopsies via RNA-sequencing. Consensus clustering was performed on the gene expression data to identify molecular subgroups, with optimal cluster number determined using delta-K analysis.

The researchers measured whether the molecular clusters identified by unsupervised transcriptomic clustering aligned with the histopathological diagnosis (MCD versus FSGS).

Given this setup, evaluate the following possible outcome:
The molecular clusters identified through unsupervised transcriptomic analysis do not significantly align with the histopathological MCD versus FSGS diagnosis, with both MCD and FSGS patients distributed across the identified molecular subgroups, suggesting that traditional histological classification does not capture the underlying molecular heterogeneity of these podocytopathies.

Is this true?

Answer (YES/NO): YES